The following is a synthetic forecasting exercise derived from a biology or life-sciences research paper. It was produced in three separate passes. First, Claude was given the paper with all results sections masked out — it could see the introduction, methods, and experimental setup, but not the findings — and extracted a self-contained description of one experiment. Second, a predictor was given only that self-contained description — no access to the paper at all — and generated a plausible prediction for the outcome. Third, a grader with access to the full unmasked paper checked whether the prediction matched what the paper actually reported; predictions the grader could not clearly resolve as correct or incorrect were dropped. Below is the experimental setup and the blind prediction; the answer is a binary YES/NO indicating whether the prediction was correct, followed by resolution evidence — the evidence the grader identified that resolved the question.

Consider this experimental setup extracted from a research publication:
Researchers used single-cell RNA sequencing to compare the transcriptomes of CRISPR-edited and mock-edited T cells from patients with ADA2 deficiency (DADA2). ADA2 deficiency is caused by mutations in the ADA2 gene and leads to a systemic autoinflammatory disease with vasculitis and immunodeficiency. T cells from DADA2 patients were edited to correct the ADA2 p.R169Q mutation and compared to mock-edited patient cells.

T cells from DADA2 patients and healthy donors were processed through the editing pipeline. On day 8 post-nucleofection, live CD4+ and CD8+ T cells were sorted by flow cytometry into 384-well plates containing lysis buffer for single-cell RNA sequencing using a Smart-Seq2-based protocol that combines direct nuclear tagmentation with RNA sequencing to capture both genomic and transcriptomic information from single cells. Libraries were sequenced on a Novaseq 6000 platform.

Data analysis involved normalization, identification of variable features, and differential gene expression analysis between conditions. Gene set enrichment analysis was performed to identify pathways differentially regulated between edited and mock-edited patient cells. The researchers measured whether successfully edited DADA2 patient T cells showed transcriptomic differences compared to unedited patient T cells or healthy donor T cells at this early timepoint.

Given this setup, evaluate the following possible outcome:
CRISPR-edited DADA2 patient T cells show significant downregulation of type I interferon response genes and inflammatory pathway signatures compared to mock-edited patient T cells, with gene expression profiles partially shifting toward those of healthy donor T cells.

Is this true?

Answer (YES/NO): NO